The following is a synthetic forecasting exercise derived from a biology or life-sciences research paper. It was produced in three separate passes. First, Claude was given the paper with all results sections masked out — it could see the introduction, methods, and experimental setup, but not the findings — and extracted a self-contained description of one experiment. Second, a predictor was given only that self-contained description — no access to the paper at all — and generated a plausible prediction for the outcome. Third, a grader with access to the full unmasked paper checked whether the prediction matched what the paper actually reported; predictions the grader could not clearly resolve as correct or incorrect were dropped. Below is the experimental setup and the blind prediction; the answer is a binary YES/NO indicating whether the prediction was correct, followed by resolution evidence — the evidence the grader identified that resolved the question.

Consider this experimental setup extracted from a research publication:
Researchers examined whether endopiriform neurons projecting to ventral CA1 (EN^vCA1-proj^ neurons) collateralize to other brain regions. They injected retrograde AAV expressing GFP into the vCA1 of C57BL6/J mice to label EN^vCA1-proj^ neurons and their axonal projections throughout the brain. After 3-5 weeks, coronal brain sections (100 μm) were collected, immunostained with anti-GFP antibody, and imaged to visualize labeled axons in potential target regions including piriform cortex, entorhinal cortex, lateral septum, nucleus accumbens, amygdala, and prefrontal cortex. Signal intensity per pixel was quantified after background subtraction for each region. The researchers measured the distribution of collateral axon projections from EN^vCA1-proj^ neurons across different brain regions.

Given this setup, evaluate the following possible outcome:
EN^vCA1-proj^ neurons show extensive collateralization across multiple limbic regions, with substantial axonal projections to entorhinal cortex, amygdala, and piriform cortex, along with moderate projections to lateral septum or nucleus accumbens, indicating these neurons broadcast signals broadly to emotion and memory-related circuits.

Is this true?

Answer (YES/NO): NO